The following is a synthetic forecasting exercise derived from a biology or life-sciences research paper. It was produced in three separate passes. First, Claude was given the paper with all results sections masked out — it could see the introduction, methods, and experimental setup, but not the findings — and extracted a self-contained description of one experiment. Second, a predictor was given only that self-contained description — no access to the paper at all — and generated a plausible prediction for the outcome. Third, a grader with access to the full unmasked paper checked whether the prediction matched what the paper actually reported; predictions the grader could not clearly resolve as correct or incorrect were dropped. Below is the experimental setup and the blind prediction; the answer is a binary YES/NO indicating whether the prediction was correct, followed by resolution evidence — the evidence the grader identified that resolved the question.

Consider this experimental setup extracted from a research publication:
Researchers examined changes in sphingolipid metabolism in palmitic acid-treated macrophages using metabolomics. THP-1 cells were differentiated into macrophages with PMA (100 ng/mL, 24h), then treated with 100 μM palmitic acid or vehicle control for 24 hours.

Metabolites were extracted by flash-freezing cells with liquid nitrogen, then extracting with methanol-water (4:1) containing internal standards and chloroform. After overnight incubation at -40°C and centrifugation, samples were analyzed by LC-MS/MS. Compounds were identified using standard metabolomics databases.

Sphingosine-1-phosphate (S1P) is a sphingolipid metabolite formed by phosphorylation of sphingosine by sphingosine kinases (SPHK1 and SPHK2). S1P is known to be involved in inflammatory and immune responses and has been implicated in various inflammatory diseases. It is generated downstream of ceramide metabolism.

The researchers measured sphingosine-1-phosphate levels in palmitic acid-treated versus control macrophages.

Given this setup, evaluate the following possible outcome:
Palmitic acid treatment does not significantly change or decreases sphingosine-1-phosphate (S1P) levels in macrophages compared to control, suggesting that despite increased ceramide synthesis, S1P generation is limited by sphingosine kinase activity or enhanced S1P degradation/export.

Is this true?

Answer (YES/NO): NO